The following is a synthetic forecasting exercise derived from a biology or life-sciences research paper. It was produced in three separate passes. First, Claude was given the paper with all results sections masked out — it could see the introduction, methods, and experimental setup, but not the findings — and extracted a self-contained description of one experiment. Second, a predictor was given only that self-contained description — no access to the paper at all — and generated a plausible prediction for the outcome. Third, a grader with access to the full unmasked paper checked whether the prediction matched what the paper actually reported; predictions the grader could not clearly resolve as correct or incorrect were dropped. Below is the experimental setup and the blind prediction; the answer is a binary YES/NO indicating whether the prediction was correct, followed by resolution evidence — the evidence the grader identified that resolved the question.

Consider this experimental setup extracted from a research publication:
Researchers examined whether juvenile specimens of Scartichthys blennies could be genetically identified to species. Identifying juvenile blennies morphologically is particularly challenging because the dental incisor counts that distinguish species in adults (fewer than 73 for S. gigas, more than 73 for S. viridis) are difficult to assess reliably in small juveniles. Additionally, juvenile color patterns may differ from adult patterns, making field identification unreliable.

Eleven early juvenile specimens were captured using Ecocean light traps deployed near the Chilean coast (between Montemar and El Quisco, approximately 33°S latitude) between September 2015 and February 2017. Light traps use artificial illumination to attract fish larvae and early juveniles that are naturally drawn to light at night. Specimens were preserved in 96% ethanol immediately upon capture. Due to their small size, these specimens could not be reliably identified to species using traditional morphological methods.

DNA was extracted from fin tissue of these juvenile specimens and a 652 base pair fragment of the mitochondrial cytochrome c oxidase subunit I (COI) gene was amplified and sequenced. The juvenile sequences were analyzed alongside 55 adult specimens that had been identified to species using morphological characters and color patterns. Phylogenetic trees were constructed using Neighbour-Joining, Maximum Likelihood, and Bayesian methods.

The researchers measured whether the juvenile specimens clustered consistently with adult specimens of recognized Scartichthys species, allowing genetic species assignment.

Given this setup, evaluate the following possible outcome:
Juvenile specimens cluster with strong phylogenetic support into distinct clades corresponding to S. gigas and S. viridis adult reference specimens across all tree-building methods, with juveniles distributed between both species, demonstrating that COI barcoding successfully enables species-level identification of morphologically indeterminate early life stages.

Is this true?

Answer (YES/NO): NO